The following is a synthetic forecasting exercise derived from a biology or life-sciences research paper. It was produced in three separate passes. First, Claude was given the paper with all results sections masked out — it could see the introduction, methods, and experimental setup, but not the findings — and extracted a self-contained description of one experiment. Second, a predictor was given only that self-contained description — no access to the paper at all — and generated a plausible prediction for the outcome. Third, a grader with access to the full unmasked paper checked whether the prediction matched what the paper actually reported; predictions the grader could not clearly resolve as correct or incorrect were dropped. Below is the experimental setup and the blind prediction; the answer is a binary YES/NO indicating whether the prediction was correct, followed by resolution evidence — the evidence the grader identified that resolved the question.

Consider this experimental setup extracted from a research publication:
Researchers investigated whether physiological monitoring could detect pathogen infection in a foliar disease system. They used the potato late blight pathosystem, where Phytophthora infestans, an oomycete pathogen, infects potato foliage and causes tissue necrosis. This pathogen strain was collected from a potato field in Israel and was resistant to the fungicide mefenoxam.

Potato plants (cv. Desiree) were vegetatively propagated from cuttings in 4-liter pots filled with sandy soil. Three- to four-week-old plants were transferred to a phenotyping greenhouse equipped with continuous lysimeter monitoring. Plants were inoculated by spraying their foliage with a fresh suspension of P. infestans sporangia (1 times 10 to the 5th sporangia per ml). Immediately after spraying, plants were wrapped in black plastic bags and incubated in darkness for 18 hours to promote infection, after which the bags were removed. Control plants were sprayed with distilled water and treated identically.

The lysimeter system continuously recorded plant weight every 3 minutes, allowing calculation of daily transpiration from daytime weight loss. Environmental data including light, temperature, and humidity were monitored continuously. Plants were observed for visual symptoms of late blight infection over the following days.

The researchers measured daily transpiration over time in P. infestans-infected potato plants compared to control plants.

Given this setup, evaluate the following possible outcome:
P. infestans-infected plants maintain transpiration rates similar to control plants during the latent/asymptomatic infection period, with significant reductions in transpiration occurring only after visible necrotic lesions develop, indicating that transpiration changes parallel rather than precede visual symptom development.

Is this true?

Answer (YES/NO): NO